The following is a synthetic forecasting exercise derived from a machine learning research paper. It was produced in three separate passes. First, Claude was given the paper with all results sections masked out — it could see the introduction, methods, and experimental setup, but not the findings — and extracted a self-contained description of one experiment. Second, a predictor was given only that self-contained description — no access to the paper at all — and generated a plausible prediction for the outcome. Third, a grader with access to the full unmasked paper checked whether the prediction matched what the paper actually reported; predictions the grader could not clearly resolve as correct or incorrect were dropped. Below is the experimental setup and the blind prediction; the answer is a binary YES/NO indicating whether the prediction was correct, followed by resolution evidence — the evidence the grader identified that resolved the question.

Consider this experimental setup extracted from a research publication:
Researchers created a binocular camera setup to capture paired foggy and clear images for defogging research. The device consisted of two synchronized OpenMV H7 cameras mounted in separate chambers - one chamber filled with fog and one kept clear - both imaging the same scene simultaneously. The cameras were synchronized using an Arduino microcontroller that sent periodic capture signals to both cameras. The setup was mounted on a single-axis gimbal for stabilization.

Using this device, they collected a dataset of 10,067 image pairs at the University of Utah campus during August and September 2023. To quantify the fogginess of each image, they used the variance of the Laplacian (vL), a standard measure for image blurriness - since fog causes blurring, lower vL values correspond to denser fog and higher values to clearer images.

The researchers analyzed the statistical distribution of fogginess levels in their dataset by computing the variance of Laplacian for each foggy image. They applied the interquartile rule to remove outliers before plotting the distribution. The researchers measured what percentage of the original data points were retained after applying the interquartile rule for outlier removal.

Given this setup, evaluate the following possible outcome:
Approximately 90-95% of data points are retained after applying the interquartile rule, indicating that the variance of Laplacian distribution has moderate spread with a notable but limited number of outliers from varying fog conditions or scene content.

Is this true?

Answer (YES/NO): NO